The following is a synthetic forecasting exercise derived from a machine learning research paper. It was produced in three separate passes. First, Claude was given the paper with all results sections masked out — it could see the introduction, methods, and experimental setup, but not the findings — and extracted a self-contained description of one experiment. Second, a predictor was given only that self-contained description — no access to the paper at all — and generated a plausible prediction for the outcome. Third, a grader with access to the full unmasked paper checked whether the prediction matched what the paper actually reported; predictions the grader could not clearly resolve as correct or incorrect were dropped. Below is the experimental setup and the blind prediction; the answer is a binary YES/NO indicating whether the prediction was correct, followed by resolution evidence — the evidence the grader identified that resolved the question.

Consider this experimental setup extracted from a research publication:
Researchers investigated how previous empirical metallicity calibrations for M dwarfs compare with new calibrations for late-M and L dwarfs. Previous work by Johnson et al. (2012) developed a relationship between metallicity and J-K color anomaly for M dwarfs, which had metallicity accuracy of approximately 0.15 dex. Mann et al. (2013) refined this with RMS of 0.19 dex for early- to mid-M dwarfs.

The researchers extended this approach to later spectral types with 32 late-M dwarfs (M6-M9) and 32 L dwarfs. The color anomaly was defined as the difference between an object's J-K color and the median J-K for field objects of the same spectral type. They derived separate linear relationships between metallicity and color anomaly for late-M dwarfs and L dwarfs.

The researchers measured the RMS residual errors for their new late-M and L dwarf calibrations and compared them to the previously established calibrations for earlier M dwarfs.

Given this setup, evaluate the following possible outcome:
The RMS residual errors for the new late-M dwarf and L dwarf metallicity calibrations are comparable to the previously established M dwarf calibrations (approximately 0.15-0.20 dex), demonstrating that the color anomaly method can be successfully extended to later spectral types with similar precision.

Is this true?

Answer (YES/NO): NO